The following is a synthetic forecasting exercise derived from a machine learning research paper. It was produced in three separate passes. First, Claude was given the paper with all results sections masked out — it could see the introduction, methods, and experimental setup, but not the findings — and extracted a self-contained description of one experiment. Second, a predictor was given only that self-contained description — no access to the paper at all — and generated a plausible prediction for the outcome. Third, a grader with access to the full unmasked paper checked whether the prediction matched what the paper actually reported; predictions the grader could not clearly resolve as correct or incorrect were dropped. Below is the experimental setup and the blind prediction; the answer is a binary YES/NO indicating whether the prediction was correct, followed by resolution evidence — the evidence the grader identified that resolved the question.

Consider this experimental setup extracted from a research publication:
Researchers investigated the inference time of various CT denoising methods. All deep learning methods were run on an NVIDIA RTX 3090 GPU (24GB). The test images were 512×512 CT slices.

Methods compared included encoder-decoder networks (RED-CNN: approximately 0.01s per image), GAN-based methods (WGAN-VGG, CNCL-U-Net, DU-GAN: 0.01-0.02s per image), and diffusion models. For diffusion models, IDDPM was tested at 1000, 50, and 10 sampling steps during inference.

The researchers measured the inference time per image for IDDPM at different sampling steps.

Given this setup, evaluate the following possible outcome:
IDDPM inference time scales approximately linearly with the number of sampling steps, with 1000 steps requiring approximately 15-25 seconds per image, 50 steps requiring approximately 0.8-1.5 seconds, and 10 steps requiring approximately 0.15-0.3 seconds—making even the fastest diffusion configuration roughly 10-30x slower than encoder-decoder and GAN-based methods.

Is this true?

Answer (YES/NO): NO